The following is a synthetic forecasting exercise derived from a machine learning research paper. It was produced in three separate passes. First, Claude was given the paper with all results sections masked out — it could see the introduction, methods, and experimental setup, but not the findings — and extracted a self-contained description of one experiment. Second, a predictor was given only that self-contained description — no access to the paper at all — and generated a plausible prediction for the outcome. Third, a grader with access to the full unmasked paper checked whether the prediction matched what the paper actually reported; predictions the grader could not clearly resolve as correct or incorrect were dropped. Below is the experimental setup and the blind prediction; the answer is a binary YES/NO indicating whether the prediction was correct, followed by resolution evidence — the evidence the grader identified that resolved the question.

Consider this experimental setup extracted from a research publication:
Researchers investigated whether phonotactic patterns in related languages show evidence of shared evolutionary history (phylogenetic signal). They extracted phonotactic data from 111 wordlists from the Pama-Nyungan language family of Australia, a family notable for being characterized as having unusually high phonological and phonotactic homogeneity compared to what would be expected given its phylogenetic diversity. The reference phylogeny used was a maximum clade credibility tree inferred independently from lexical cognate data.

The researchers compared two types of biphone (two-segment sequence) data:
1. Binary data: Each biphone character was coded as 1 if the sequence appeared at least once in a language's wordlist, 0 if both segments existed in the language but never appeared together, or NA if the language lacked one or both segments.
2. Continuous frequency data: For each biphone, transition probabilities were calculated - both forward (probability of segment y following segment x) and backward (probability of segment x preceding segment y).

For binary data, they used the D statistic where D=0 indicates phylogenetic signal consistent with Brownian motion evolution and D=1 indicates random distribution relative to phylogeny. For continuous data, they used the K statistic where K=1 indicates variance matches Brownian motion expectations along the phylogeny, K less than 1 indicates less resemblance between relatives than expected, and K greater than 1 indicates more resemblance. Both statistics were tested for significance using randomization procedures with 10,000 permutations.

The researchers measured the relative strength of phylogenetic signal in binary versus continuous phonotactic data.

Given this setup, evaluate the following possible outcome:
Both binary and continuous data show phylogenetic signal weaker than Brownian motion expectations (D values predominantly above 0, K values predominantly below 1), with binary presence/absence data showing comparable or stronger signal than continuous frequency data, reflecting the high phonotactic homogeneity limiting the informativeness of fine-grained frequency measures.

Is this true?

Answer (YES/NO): NO